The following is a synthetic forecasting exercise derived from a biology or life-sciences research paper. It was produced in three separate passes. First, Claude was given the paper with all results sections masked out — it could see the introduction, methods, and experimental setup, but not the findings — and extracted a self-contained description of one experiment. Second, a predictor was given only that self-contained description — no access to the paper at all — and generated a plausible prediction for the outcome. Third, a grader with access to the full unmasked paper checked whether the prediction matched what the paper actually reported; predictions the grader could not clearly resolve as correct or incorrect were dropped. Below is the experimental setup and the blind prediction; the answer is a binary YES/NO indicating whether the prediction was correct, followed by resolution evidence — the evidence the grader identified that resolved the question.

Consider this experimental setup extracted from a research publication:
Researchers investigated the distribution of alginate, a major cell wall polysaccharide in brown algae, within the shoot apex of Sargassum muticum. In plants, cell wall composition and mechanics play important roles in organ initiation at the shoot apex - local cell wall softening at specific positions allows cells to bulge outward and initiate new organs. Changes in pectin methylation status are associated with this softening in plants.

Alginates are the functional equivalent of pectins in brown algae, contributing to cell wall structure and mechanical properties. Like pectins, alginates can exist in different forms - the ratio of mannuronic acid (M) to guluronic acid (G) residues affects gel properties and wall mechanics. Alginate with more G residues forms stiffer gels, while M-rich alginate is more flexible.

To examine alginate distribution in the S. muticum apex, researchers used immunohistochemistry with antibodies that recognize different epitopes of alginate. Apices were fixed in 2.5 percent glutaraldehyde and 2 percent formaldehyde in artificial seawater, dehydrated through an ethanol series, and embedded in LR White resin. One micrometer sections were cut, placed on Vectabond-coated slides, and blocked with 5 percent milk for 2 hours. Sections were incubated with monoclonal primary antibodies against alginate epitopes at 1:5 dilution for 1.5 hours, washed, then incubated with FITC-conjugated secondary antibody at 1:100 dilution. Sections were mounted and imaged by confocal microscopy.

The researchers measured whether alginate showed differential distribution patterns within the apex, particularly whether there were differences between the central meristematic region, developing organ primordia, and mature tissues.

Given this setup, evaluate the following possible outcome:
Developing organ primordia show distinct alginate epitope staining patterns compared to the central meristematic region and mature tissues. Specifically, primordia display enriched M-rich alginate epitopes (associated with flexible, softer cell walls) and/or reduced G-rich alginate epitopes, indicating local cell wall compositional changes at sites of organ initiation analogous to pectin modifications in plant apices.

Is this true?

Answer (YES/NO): NO